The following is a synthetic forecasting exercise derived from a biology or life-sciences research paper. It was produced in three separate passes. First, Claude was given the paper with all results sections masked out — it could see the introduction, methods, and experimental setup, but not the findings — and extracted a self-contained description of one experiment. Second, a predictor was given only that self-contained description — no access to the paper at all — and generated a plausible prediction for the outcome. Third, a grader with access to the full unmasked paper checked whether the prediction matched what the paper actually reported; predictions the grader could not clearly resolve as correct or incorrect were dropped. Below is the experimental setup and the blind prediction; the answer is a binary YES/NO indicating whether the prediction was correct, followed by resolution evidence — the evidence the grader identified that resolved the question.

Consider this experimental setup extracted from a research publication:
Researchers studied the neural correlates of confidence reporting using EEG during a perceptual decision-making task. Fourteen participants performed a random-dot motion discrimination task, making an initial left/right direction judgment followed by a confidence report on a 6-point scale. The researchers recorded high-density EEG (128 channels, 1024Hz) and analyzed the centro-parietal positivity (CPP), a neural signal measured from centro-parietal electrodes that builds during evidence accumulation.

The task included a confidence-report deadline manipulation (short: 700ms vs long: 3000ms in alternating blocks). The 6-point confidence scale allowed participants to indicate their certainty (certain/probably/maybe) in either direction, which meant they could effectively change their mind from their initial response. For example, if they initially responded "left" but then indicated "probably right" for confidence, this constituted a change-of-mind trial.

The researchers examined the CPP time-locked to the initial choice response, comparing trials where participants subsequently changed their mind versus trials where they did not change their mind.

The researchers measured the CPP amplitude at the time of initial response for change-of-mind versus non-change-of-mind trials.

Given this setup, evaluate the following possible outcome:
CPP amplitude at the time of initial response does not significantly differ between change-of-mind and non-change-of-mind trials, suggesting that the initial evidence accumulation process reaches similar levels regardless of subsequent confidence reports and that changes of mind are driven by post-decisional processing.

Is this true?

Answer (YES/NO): NO